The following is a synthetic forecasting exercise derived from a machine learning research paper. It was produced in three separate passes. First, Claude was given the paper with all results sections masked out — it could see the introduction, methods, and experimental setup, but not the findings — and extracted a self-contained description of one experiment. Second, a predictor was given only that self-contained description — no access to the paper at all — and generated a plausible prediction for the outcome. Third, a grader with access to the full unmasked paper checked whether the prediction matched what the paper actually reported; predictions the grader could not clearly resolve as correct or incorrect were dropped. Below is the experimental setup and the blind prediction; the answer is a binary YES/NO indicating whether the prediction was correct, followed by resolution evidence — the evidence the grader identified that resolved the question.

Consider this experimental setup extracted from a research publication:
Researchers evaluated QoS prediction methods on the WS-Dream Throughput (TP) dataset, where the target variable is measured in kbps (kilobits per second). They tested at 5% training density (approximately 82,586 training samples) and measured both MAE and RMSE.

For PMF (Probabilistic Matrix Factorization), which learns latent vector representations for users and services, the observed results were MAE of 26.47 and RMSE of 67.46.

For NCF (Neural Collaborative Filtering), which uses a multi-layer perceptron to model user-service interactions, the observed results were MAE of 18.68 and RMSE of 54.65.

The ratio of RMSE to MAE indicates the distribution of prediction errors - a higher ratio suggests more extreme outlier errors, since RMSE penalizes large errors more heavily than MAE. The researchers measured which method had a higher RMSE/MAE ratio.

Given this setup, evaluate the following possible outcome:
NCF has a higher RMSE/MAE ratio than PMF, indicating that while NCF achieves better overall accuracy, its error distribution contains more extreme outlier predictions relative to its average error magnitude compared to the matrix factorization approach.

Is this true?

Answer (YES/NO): YES